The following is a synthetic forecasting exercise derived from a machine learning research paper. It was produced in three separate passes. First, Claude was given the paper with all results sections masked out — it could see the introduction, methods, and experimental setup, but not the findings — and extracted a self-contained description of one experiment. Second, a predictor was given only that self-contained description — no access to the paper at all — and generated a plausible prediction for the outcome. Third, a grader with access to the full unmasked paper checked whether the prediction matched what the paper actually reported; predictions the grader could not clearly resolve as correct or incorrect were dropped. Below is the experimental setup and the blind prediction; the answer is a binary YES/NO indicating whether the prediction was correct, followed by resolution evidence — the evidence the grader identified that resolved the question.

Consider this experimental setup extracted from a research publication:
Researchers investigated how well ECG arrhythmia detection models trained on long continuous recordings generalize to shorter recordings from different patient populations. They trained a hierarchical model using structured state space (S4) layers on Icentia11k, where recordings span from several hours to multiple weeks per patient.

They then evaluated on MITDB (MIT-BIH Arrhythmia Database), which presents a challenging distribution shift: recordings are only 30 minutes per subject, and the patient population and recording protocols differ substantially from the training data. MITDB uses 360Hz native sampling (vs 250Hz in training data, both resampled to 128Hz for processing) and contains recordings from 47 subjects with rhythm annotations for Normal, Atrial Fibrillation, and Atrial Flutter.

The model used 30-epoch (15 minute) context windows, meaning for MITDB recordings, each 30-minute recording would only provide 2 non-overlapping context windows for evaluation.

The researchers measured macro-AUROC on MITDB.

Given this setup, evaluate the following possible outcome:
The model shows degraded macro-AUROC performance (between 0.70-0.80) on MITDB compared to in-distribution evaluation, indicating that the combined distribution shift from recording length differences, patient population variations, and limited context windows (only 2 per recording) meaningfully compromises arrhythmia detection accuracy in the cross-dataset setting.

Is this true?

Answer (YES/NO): NO